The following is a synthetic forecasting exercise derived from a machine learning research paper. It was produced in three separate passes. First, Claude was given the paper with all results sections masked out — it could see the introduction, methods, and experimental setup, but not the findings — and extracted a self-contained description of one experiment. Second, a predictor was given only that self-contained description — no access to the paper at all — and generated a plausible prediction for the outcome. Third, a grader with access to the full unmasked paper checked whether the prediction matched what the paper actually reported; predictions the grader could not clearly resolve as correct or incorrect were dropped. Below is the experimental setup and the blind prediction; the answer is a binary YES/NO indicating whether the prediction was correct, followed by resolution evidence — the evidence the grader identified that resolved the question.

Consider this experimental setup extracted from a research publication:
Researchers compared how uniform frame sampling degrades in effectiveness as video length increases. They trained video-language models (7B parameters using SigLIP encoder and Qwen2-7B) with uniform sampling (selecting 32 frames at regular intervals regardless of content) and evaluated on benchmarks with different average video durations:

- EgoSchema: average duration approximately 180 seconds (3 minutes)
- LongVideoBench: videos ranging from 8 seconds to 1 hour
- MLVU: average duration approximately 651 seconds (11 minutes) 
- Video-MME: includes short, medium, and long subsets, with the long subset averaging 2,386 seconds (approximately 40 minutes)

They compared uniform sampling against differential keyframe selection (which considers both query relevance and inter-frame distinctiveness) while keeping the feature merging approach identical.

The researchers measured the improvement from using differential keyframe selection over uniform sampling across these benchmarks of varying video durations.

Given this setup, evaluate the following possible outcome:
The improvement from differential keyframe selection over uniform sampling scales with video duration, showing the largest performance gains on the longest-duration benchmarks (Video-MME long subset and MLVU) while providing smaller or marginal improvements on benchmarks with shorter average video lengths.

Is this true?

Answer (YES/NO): YES